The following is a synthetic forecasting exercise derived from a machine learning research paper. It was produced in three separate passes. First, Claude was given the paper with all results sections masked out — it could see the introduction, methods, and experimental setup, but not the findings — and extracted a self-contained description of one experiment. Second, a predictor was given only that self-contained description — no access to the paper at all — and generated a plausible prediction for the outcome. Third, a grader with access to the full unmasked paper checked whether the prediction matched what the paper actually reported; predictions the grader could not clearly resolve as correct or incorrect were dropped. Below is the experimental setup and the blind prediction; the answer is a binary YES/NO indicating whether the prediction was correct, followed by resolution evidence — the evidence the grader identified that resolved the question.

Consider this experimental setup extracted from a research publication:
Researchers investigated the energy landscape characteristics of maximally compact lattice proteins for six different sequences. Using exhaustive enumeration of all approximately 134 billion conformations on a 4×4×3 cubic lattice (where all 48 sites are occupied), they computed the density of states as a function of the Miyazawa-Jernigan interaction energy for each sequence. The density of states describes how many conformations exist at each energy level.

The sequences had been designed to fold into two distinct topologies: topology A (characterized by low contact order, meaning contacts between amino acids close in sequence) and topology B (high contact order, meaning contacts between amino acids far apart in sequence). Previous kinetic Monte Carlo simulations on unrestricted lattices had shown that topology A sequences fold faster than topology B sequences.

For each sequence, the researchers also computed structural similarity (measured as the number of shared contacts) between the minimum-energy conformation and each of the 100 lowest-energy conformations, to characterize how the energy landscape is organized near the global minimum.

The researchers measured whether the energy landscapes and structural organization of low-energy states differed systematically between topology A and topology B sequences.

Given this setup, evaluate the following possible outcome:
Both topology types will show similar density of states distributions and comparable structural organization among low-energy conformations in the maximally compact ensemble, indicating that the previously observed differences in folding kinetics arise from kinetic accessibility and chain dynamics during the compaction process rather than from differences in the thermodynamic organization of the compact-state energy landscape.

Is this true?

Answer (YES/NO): NO